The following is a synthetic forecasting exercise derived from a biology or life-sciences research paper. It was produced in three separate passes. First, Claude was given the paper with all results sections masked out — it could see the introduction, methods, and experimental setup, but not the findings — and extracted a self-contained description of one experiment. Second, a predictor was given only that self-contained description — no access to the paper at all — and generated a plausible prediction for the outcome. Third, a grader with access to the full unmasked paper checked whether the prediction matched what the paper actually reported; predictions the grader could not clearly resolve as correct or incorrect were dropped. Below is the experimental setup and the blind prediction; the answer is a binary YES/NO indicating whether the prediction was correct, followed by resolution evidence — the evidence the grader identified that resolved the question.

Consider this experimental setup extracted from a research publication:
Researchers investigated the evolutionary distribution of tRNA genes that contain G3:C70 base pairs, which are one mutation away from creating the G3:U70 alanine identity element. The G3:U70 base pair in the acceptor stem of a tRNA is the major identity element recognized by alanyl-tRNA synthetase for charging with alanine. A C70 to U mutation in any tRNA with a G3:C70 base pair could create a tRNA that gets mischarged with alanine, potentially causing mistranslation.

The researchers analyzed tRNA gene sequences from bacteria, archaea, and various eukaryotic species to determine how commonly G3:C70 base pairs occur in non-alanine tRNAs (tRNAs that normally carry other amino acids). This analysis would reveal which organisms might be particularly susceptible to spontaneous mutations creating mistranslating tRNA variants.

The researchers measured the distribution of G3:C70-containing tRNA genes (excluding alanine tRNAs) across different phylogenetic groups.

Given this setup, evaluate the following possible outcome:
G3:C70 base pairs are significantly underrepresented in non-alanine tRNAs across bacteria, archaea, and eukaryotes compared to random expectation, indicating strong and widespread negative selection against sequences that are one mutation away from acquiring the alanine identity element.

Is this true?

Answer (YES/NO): NO